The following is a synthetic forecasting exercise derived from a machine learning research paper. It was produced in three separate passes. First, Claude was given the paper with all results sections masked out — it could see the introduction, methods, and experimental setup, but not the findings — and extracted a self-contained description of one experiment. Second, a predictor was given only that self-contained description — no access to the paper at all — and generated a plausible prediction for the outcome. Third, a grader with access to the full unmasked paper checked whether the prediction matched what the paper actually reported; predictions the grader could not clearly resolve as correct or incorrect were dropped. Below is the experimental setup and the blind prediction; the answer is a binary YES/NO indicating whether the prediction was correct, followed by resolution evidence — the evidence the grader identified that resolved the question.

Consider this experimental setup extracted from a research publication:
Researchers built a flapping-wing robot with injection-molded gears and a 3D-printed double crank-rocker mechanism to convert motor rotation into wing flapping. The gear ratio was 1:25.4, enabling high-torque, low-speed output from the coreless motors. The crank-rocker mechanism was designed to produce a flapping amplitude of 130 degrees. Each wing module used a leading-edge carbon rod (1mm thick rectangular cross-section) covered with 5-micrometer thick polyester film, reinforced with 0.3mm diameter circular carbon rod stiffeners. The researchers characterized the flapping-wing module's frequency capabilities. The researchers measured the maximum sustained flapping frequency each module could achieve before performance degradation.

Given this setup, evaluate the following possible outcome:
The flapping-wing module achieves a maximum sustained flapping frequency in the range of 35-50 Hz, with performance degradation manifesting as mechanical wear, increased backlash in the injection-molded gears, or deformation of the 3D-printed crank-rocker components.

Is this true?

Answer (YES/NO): NO